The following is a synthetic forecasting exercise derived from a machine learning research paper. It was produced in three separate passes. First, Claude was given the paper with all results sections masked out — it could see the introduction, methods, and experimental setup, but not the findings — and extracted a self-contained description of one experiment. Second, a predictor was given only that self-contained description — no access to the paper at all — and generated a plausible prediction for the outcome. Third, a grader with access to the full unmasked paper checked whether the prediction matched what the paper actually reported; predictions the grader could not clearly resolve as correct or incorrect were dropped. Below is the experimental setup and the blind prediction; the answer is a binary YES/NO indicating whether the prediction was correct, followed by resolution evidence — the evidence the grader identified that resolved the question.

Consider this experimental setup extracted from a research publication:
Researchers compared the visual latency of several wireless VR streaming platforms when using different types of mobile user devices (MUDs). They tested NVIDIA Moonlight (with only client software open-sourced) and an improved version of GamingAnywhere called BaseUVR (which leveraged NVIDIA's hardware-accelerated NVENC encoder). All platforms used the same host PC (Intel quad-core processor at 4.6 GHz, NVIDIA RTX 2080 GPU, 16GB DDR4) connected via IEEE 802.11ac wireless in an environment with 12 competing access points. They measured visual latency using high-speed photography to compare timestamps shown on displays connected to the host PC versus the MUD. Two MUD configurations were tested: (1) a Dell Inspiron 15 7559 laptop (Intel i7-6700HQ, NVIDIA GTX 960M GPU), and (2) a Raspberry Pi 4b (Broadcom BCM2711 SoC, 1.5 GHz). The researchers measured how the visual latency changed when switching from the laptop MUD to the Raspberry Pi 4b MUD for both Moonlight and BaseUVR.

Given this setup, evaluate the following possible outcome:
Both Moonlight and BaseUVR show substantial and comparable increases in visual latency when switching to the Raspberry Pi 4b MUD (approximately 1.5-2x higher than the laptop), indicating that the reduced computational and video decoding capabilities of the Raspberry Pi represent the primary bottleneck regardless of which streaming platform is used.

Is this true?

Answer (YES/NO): NO